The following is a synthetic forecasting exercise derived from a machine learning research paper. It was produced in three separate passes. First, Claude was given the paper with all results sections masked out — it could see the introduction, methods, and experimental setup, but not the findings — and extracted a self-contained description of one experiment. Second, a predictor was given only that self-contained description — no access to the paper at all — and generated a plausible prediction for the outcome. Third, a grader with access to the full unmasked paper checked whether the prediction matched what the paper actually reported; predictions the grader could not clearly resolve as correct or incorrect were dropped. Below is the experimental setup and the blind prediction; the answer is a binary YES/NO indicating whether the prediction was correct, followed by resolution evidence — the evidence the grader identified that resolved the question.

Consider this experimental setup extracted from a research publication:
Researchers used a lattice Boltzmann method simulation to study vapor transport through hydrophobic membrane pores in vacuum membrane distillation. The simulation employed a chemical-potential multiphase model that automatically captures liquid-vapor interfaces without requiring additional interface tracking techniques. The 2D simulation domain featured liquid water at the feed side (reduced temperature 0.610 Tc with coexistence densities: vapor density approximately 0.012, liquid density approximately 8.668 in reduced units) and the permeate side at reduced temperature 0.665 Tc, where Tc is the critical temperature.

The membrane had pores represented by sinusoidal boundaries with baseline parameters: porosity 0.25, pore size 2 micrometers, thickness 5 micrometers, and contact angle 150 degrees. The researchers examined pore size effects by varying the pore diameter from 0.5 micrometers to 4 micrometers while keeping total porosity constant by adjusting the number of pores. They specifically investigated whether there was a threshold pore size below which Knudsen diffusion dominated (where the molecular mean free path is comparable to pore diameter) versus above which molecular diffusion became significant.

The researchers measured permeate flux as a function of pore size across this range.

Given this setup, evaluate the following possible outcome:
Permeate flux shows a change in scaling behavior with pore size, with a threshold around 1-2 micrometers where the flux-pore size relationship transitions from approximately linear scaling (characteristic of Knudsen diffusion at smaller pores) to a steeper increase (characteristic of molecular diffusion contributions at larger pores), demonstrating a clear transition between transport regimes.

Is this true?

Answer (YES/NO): NO